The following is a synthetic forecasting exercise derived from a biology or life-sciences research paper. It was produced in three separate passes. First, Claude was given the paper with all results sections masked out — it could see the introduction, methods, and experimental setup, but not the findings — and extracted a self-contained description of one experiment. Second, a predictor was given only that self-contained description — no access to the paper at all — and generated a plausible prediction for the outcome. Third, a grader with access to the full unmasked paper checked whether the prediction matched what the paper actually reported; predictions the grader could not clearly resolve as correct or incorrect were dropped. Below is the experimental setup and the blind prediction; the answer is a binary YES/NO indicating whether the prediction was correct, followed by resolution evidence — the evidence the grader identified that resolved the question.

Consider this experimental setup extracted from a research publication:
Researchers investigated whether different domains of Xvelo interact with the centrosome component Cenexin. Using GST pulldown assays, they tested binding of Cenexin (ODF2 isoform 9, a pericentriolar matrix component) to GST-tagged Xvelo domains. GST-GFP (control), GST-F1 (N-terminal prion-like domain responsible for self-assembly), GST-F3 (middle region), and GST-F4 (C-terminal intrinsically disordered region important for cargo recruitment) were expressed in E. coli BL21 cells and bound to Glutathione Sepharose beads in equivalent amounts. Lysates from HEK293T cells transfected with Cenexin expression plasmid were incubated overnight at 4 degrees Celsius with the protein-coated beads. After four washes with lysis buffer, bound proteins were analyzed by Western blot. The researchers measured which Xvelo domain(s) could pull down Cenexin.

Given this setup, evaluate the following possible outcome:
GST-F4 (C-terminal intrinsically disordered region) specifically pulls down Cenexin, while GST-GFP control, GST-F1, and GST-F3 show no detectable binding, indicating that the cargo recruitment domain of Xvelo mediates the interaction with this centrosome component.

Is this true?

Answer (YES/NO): NO